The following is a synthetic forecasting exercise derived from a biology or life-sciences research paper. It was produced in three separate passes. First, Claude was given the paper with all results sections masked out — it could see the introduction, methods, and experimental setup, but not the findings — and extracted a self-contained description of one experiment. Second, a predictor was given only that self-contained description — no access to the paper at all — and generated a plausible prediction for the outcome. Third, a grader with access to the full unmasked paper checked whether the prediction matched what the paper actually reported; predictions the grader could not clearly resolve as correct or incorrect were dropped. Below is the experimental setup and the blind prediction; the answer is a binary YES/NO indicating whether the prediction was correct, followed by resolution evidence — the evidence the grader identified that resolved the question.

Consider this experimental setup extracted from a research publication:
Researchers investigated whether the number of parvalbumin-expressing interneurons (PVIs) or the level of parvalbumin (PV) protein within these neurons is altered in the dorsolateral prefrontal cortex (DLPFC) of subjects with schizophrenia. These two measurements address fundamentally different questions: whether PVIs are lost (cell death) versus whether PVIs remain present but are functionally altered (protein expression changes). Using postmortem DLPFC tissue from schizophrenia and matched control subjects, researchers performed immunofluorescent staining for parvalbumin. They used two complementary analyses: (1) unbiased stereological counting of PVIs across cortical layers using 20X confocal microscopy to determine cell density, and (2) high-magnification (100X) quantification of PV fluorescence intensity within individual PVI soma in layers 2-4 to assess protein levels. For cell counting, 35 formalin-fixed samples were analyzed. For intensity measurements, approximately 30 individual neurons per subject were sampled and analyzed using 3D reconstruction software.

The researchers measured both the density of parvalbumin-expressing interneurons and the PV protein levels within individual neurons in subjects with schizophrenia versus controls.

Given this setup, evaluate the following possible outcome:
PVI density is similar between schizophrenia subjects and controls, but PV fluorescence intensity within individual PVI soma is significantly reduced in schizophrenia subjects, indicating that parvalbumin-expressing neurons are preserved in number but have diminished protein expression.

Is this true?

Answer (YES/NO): YES